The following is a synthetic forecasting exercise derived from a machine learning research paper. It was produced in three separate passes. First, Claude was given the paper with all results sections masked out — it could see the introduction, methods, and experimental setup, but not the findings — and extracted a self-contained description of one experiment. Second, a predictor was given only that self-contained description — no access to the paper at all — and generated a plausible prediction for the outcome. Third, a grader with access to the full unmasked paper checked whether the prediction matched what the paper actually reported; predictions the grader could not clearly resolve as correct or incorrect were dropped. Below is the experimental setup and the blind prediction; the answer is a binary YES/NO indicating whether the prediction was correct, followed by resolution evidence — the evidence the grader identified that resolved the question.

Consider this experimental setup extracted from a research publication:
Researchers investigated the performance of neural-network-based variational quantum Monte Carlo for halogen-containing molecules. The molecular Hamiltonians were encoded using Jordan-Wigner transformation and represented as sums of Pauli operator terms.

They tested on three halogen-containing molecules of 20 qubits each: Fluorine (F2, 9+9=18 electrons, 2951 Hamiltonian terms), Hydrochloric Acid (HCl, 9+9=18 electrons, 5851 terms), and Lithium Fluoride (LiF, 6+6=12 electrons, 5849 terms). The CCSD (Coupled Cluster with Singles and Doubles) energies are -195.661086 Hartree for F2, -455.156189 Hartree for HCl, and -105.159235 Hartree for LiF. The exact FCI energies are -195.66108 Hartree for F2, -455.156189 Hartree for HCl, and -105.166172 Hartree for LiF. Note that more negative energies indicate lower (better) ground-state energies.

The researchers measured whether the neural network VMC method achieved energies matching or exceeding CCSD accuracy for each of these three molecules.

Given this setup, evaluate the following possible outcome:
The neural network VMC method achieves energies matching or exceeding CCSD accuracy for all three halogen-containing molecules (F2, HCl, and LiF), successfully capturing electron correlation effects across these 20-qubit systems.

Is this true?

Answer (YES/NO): NO